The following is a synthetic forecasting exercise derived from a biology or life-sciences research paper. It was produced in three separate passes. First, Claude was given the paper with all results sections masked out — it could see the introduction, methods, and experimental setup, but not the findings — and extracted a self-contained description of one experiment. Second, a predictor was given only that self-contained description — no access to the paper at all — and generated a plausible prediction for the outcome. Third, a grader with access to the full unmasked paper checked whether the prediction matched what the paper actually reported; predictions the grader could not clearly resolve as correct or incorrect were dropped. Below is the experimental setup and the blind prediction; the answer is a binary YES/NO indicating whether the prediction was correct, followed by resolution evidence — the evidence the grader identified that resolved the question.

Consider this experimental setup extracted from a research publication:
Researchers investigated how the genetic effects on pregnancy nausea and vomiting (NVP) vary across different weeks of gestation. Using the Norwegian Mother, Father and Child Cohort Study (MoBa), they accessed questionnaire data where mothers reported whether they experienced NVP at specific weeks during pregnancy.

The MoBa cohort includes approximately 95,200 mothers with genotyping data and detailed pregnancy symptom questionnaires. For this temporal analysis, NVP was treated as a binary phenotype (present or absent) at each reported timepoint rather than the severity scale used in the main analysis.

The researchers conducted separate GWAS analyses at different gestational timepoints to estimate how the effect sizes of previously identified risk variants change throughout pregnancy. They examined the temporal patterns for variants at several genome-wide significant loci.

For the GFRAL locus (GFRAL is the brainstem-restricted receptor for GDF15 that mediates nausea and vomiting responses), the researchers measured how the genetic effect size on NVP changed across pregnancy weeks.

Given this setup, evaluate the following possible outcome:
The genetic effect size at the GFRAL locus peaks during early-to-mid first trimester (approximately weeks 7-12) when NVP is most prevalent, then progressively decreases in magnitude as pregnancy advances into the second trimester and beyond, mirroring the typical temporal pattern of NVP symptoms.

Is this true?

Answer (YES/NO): NO